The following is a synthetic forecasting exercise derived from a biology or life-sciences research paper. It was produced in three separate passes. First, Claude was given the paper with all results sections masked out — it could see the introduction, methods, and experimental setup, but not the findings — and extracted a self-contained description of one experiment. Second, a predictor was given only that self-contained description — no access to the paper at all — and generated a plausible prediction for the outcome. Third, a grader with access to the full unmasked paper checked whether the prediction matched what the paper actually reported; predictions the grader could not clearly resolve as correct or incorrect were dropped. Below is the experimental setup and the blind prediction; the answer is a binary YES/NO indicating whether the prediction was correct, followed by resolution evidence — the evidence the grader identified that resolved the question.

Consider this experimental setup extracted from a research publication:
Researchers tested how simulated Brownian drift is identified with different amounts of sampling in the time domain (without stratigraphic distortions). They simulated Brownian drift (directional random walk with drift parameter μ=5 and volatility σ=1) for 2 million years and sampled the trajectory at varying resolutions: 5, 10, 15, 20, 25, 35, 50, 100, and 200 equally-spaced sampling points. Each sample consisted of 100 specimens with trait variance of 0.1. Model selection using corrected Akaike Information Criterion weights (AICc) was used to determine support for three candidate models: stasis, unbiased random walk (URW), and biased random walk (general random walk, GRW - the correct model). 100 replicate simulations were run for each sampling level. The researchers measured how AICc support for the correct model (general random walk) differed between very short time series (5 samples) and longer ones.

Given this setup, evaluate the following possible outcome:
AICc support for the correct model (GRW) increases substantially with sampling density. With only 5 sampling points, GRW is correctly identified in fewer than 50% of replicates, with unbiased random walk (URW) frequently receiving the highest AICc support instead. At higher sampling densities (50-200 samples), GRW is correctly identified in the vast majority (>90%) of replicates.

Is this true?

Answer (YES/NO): YES